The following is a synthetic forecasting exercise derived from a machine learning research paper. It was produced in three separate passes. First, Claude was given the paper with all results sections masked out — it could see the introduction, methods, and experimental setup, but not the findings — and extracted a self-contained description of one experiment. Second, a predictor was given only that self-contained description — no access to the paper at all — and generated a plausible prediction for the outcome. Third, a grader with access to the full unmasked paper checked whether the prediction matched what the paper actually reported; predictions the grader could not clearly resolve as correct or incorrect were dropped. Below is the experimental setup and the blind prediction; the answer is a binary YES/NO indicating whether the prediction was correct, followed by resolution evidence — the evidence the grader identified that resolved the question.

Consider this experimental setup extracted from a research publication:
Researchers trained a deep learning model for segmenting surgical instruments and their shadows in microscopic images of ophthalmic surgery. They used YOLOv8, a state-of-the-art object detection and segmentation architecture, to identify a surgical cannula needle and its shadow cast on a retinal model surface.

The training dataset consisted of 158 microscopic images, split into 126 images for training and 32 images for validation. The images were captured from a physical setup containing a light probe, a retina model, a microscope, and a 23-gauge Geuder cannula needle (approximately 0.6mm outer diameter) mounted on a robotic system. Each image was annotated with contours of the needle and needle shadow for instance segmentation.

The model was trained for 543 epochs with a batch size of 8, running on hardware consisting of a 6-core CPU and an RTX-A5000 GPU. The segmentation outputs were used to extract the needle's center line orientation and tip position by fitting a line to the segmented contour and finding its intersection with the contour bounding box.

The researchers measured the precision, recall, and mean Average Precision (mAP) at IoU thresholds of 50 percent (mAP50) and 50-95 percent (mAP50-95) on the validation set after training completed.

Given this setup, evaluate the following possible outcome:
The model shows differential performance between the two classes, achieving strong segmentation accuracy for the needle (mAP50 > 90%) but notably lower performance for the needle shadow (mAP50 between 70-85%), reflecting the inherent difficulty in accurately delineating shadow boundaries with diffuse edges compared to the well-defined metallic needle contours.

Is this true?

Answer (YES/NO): NO